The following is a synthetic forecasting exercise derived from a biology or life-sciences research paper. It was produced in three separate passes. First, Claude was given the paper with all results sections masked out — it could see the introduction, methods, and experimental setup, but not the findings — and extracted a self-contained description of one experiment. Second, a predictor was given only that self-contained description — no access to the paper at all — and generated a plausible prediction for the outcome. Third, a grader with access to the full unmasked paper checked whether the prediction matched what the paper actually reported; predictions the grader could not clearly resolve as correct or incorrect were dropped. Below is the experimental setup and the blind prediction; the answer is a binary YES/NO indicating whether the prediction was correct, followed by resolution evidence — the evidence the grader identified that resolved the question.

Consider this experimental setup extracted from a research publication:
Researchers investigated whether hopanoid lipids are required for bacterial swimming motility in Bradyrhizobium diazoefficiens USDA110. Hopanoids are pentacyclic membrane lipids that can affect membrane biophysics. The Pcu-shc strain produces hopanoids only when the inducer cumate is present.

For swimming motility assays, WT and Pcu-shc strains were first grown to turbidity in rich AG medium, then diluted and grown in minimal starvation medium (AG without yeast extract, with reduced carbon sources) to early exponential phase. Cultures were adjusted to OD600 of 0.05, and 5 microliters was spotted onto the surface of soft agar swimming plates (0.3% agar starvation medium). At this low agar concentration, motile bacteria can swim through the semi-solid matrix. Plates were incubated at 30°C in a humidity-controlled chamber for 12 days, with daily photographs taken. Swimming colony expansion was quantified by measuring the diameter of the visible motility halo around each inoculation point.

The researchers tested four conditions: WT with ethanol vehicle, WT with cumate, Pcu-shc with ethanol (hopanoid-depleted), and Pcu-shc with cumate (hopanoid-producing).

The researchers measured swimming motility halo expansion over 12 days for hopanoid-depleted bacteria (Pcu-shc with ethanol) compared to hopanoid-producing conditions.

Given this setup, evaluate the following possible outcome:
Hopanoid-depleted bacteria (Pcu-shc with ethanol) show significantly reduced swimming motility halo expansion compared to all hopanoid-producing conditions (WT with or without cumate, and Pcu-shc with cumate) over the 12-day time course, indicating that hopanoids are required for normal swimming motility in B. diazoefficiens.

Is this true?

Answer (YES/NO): YES